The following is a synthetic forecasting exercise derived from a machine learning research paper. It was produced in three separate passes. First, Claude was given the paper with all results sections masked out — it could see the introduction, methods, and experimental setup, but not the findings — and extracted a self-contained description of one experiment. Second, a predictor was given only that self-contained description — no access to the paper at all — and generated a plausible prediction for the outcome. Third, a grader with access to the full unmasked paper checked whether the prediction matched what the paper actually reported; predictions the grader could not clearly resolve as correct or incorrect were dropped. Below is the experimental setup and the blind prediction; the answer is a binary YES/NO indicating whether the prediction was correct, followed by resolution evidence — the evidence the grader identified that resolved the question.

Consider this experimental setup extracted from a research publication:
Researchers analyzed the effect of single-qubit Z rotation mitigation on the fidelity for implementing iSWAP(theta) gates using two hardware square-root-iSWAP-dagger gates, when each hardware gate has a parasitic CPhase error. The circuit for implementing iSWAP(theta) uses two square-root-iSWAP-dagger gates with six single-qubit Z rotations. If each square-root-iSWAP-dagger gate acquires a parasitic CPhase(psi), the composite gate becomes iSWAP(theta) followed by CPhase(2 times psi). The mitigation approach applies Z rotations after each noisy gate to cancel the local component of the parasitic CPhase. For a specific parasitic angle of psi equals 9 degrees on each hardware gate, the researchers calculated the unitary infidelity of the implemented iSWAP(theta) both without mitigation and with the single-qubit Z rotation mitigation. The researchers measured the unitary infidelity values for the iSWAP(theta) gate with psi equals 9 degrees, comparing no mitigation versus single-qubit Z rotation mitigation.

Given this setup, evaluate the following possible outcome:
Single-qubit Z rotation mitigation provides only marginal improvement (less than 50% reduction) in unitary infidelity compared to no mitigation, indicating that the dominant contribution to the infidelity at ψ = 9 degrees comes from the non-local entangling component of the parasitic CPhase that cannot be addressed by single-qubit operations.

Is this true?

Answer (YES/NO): NO